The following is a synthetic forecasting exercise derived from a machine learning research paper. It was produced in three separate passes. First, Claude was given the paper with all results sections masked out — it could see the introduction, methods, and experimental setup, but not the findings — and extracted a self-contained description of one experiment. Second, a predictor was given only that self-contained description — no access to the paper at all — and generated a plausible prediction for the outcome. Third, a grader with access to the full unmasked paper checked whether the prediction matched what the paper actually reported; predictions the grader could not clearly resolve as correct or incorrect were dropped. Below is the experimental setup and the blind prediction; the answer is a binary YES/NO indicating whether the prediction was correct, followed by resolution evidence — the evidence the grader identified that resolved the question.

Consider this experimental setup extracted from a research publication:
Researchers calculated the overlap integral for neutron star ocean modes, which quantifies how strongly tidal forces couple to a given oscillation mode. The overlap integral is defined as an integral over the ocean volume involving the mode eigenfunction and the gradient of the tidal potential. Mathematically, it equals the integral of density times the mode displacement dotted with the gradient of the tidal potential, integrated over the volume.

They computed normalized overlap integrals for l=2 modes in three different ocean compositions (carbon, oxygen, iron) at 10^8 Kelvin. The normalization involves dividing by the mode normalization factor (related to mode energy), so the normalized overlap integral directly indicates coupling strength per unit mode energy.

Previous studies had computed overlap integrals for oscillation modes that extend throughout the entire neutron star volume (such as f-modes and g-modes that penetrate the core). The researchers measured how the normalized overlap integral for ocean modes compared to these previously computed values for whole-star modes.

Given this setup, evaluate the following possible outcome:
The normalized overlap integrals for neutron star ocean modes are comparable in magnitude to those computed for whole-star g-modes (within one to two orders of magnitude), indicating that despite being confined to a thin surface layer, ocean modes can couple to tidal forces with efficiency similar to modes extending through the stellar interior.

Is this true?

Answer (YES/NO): NO